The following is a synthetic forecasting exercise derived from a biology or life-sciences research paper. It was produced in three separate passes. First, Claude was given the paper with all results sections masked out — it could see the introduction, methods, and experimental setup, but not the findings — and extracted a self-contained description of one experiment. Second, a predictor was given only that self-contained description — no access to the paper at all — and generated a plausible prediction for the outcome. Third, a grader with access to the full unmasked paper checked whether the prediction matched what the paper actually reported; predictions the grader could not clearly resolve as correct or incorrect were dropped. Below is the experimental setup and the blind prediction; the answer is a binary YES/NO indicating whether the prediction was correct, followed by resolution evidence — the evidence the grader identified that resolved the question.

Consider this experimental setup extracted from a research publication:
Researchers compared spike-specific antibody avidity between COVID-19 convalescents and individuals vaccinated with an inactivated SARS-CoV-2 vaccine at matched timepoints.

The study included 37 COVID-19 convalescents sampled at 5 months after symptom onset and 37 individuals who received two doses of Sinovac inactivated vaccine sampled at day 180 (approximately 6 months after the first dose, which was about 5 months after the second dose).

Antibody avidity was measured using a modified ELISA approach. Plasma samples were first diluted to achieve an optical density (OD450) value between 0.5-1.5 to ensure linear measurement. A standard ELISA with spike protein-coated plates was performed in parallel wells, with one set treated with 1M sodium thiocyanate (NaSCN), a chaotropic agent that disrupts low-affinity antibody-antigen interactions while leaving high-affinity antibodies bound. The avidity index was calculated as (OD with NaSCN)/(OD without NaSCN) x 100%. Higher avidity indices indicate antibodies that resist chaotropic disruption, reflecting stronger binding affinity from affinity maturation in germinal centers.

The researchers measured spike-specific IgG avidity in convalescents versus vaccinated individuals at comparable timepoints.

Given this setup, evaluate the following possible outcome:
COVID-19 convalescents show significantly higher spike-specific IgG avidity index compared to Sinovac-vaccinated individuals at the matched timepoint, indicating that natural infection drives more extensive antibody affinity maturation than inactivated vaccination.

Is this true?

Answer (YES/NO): YES